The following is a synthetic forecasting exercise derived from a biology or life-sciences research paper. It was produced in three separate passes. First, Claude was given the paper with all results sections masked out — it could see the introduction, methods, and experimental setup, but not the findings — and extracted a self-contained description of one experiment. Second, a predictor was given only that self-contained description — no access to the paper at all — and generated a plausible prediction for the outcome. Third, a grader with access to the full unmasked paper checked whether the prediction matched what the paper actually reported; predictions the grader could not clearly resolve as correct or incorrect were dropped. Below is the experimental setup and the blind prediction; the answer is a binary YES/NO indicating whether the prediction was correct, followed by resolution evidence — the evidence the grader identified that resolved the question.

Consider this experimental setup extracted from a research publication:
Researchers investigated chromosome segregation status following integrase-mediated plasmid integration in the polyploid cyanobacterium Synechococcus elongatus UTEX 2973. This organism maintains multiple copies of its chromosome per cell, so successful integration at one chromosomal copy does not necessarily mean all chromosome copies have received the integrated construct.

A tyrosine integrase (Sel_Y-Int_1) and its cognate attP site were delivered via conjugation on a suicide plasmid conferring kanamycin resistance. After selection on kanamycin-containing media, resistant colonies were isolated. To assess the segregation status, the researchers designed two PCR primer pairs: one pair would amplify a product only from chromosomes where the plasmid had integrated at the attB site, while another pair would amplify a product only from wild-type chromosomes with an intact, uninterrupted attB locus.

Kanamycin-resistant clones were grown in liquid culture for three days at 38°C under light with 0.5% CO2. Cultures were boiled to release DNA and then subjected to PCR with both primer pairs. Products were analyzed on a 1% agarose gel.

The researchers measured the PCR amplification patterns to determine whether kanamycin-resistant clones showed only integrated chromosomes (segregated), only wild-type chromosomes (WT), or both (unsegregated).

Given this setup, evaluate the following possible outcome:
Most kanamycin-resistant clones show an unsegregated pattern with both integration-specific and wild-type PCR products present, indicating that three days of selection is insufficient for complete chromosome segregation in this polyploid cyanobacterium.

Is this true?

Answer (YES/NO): NO